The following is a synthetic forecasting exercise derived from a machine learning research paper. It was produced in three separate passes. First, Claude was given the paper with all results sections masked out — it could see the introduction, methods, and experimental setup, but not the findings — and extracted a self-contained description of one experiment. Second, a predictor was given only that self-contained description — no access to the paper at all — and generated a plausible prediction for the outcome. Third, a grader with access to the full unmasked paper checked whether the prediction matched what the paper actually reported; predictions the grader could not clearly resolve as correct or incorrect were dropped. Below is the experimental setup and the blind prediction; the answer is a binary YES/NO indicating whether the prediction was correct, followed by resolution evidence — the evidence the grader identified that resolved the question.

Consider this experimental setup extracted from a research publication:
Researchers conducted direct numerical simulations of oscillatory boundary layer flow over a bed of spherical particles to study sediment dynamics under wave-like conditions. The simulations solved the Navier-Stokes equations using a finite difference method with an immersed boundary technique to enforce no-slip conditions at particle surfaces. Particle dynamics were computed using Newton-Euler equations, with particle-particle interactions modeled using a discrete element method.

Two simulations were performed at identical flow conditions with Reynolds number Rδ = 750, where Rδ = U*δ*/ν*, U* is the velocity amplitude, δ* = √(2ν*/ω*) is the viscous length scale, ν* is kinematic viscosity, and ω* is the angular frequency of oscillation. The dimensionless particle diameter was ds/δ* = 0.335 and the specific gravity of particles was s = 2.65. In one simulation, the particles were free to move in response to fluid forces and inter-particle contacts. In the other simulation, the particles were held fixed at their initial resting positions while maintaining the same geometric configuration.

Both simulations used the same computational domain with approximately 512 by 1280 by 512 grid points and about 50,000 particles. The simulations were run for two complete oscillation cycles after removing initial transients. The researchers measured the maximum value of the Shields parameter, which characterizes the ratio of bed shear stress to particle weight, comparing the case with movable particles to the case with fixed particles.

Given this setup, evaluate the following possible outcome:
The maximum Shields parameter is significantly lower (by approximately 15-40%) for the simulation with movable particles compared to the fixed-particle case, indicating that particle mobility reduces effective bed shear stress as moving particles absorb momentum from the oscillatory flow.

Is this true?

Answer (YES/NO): NO